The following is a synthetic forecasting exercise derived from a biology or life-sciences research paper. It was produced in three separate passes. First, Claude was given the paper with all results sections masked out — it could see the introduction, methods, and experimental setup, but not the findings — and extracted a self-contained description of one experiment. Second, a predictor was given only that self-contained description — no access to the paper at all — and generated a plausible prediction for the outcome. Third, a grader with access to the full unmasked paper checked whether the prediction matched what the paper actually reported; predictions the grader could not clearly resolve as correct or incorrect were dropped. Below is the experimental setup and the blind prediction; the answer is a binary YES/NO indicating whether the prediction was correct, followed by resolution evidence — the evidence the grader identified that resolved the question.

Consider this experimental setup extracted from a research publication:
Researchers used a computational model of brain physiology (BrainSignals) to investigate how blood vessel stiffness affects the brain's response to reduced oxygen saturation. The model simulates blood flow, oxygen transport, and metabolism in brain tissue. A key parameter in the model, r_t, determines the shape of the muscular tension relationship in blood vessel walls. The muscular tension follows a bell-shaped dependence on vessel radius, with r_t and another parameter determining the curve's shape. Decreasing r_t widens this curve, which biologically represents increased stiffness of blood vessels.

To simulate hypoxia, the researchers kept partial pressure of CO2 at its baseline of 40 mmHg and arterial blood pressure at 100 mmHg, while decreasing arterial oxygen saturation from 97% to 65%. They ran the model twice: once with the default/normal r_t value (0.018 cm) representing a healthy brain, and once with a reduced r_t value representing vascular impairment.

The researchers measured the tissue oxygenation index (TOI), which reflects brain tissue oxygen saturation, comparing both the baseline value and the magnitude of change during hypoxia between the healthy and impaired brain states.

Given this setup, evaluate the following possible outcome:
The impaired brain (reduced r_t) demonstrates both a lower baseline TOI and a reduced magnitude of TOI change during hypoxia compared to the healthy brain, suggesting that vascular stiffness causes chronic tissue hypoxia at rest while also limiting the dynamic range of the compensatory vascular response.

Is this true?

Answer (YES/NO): YES